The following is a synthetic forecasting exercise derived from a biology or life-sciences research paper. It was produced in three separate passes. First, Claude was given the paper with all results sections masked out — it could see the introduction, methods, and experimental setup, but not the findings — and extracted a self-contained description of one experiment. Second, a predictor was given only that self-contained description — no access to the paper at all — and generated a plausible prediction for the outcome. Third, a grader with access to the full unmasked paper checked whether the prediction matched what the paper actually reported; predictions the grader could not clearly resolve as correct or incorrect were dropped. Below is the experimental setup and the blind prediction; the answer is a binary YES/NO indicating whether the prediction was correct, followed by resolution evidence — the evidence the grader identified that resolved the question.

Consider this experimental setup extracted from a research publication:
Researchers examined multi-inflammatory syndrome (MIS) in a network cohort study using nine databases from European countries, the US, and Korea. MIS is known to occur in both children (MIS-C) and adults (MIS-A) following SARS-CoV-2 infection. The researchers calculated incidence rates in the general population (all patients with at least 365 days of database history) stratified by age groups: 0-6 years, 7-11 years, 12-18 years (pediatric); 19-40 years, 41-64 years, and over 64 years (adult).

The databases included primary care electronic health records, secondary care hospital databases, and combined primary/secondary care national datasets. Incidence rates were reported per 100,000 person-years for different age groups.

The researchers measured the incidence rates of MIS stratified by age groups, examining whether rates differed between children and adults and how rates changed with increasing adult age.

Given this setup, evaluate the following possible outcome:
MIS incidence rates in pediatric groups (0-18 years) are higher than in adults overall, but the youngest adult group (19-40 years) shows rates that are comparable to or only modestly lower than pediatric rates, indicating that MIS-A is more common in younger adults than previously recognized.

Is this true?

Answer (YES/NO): NO